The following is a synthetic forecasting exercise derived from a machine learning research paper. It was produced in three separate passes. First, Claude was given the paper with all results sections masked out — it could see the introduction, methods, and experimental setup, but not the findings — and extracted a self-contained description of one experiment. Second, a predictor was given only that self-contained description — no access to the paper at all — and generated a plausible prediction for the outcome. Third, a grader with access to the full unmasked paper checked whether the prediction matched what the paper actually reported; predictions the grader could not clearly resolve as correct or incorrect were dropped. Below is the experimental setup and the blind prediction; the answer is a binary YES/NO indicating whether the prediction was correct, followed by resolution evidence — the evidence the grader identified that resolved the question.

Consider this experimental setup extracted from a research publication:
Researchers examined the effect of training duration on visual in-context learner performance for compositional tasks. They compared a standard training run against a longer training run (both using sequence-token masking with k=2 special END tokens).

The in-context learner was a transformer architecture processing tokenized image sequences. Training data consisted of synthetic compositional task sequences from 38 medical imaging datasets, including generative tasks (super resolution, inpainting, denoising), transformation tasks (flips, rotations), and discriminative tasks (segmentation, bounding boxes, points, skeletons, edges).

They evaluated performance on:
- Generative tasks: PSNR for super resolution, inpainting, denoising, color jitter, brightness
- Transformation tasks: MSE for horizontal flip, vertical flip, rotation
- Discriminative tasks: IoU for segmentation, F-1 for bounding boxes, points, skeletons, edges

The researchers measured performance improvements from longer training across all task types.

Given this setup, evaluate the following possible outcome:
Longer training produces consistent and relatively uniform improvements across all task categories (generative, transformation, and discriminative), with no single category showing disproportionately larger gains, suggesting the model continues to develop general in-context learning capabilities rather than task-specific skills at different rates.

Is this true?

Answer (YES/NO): NO